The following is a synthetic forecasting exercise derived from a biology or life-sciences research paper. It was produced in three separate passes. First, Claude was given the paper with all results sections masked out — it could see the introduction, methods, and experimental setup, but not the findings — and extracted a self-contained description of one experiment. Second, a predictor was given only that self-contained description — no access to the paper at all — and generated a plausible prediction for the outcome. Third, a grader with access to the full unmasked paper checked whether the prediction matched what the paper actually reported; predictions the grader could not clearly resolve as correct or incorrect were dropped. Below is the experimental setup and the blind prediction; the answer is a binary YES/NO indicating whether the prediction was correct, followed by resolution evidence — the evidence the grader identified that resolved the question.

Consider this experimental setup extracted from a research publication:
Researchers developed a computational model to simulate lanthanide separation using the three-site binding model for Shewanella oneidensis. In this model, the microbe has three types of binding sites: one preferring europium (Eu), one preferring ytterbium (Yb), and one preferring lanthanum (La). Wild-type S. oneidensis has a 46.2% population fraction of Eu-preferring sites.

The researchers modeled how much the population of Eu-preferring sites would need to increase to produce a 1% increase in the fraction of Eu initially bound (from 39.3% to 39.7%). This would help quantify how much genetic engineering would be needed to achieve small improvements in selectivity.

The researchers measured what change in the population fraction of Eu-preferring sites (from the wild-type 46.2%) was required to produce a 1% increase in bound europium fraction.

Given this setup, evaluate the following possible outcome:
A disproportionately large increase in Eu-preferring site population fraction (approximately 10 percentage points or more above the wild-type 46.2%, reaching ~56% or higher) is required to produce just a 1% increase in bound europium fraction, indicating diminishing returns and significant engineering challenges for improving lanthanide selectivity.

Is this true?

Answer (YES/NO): NO